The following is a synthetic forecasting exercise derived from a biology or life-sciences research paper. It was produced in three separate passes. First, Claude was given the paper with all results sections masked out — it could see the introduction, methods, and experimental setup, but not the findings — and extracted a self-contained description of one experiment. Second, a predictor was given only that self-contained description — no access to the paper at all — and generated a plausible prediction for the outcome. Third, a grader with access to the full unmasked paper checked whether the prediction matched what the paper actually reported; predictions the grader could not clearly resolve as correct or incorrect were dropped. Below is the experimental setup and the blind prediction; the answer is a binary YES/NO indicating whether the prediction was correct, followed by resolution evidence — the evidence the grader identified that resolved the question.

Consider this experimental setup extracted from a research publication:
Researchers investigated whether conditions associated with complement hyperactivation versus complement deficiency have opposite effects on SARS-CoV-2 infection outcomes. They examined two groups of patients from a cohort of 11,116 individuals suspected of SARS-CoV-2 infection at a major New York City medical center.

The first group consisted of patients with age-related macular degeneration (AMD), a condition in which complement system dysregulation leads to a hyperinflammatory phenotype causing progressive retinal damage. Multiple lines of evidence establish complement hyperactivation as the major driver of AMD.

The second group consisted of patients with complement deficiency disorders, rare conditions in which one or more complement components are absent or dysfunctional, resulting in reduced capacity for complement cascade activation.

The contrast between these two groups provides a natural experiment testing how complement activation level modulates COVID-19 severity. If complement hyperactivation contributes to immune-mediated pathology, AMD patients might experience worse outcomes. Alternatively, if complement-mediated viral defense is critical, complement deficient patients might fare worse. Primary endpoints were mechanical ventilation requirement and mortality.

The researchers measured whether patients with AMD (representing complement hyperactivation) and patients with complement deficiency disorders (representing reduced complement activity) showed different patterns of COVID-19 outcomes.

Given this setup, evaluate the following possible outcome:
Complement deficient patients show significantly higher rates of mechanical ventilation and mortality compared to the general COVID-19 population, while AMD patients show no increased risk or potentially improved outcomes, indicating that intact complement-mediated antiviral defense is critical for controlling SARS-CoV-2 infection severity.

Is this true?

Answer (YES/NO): NO